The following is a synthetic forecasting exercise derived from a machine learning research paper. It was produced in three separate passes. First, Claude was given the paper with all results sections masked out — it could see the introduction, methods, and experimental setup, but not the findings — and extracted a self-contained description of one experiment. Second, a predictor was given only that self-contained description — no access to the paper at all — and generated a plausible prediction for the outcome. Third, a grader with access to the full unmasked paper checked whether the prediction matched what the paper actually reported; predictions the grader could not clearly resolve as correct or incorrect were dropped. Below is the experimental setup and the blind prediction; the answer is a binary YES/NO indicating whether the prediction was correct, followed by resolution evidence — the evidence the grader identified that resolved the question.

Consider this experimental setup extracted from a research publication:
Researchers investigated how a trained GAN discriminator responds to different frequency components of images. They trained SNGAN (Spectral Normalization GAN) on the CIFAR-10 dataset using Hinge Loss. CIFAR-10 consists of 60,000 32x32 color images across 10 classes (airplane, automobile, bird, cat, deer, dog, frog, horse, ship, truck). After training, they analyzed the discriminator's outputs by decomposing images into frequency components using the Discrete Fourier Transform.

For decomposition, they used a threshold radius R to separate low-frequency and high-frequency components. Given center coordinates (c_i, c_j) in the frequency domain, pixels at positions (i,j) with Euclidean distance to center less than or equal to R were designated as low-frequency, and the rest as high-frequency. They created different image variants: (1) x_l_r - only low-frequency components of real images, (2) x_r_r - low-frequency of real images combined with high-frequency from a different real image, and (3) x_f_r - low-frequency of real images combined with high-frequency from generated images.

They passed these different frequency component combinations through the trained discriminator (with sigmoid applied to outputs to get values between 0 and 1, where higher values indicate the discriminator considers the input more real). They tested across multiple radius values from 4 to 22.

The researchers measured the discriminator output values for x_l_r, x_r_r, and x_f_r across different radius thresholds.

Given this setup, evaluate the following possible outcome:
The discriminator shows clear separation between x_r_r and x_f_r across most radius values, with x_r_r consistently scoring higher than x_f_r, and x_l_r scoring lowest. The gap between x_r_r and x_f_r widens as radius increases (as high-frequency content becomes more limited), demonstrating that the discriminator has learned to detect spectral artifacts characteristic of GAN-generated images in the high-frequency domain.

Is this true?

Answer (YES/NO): NO